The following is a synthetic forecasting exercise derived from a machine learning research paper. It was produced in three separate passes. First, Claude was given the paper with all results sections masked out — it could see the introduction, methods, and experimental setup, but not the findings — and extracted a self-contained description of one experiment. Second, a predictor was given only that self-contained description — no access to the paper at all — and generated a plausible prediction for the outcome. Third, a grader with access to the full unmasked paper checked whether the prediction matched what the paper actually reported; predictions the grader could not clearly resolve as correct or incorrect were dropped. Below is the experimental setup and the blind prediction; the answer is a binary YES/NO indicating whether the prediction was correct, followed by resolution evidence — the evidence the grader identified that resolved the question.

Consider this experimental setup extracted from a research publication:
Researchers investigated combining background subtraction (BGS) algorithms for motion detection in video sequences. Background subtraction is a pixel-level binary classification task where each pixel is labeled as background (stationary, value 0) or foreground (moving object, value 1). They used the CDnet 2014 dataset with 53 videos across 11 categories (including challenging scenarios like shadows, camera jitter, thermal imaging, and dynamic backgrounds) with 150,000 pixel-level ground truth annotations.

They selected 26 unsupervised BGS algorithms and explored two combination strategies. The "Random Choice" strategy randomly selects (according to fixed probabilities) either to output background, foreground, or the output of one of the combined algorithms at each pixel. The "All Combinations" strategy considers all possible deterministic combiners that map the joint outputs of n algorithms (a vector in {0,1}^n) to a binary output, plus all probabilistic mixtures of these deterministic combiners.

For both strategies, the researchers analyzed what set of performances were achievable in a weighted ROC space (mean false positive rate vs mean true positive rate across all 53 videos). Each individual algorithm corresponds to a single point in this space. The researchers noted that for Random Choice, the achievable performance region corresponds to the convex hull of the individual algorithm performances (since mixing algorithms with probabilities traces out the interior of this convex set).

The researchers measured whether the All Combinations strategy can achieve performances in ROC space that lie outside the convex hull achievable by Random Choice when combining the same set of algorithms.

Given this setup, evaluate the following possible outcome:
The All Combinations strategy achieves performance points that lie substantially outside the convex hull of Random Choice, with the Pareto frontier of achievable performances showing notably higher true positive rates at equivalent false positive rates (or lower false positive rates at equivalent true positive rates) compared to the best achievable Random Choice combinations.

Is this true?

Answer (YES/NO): YES